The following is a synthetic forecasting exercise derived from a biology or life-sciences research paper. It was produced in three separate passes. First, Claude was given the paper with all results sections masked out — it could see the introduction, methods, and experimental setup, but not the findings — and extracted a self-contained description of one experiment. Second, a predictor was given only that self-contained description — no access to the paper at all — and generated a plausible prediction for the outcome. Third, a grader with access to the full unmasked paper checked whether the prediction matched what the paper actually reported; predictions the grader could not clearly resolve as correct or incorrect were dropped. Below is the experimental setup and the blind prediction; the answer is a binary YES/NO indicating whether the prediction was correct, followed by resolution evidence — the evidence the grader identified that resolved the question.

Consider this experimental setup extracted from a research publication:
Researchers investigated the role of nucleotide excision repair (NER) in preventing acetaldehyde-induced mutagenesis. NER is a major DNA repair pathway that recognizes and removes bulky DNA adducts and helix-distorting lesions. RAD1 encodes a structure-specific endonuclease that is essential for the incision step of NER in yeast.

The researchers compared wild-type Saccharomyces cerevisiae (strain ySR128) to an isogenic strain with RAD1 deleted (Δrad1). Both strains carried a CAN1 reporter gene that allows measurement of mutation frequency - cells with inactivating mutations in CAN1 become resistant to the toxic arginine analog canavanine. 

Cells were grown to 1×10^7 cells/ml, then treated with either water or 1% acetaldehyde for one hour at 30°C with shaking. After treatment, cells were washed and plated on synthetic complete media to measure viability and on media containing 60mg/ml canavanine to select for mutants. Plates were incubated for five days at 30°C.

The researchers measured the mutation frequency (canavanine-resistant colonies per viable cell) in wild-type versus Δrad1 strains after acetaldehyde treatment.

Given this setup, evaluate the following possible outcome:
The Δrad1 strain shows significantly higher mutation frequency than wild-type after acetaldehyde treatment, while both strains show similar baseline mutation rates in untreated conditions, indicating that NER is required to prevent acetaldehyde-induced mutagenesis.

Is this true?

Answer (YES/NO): YES